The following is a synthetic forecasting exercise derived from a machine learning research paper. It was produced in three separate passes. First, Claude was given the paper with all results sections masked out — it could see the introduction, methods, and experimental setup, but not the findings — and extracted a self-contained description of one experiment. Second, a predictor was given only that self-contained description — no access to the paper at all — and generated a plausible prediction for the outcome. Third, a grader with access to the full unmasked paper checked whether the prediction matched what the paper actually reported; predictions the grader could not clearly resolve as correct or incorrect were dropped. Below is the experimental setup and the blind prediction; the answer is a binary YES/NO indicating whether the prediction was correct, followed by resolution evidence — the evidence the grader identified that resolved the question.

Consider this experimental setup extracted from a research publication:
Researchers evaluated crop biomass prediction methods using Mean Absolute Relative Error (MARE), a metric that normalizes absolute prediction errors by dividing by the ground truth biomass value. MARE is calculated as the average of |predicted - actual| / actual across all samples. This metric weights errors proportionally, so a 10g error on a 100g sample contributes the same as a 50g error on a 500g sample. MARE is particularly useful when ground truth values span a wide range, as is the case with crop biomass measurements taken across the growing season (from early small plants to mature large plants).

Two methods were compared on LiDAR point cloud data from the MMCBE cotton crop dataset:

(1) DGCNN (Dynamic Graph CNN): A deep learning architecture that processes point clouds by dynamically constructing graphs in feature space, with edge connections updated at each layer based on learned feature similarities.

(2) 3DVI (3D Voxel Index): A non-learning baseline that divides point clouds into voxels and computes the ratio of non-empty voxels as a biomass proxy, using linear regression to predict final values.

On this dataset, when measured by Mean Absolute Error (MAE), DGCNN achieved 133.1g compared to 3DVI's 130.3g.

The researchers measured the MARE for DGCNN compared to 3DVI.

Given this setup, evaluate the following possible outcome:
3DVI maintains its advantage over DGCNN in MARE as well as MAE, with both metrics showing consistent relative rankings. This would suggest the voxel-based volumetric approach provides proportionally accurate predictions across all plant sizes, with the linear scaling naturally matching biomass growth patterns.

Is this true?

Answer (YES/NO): YES